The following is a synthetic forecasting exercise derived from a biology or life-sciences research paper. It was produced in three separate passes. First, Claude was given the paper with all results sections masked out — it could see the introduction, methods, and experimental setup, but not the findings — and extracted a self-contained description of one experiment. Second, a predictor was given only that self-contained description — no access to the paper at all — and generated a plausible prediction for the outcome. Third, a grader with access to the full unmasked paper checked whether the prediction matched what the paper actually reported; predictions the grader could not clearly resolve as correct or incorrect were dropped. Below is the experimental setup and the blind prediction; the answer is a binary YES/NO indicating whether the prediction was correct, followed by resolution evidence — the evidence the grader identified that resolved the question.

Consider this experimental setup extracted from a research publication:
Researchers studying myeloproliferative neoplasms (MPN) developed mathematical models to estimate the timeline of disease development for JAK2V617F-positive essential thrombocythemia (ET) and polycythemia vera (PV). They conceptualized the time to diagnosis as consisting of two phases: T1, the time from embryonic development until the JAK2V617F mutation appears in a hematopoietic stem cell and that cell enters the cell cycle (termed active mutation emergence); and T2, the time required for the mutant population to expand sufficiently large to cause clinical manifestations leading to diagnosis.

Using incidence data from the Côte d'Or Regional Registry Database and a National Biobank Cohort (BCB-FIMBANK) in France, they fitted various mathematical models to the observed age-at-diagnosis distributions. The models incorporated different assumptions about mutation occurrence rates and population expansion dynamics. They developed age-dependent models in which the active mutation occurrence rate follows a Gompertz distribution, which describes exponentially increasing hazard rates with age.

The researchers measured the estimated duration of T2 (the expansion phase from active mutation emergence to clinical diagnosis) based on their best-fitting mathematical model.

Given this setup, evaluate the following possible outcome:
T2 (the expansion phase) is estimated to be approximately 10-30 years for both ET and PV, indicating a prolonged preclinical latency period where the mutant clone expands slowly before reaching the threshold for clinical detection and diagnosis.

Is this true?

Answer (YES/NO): NO